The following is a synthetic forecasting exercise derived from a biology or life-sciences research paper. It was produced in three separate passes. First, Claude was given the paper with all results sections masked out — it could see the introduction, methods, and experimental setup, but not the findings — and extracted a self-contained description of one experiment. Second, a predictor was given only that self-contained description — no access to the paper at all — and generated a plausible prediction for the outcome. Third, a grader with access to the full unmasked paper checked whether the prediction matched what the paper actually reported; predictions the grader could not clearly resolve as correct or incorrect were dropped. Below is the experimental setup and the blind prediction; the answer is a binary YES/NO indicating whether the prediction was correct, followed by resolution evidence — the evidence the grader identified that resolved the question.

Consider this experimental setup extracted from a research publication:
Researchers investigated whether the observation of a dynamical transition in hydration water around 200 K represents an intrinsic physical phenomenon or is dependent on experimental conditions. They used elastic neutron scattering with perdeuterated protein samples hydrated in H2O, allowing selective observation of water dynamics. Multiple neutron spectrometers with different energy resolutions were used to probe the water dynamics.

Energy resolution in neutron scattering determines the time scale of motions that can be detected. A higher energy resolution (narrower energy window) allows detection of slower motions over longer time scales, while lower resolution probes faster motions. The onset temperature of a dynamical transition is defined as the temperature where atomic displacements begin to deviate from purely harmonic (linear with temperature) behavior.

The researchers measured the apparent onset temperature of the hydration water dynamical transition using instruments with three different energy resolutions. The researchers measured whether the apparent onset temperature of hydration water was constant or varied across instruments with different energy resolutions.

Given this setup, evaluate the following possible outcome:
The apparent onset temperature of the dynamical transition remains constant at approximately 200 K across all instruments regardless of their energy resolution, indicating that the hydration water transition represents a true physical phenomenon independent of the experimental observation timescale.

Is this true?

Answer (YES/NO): NO